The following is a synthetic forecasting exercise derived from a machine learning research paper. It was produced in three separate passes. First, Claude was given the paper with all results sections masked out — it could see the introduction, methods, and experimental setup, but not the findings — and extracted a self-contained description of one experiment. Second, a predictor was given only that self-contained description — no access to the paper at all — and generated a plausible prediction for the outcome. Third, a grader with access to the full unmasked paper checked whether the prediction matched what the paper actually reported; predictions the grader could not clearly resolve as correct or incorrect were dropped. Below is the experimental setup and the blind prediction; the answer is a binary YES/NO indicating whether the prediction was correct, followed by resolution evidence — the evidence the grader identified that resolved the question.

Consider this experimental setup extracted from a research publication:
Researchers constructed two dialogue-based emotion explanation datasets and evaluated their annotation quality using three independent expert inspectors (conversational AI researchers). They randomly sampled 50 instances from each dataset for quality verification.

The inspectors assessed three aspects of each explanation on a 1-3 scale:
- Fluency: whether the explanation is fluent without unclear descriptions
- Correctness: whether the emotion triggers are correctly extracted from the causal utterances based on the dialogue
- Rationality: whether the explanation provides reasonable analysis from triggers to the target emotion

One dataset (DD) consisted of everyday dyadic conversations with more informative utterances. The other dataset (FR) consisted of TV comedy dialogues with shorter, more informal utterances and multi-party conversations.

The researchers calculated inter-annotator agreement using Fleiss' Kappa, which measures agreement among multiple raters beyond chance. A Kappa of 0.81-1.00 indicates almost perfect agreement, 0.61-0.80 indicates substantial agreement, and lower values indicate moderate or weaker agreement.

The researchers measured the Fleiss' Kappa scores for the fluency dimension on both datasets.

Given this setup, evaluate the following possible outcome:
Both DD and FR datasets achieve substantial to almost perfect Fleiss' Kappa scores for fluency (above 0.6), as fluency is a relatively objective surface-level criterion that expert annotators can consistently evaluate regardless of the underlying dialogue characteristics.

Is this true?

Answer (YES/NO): YES